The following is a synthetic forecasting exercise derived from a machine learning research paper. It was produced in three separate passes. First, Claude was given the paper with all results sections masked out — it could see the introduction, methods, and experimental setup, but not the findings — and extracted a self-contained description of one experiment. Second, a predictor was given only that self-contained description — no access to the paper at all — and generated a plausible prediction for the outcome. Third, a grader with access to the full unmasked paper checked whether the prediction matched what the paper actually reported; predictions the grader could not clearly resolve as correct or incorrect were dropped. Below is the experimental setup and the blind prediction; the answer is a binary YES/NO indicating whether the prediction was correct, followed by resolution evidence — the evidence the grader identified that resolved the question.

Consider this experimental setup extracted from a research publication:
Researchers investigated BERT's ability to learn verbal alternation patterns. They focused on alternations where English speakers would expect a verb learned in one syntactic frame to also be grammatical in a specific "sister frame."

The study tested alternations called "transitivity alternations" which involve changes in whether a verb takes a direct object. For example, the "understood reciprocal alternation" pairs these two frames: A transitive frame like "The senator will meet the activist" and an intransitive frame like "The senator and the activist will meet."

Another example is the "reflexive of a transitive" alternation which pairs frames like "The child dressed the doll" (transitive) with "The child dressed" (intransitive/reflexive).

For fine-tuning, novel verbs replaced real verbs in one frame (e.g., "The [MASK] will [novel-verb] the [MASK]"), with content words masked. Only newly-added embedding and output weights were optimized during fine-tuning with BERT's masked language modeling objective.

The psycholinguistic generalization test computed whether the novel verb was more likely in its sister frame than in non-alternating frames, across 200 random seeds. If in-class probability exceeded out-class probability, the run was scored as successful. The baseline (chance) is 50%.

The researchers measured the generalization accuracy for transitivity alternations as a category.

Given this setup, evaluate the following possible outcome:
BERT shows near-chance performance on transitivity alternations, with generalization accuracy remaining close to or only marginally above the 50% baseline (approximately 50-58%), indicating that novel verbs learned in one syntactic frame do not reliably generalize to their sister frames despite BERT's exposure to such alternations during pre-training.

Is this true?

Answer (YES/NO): NO